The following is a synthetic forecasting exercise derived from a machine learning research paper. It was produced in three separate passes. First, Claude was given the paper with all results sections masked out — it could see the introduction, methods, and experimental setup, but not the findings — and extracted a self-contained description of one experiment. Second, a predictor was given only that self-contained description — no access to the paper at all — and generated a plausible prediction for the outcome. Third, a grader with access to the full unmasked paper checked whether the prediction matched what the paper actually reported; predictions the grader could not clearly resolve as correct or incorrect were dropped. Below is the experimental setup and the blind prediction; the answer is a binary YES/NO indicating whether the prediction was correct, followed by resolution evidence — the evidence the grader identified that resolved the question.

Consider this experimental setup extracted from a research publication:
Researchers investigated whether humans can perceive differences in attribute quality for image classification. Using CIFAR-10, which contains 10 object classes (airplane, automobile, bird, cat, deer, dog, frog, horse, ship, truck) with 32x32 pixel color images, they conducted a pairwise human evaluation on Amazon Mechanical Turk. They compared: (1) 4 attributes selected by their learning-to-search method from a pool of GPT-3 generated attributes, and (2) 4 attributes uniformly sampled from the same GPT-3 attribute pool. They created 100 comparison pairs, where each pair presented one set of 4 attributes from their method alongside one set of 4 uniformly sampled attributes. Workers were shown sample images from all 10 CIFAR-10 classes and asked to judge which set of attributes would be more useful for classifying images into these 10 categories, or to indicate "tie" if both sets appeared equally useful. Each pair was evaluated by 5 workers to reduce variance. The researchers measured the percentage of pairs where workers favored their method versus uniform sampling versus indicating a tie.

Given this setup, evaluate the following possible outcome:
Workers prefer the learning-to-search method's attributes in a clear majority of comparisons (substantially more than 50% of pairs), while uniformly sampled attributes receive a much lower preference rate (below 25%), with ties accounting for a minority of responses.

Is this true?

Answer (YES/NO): NO